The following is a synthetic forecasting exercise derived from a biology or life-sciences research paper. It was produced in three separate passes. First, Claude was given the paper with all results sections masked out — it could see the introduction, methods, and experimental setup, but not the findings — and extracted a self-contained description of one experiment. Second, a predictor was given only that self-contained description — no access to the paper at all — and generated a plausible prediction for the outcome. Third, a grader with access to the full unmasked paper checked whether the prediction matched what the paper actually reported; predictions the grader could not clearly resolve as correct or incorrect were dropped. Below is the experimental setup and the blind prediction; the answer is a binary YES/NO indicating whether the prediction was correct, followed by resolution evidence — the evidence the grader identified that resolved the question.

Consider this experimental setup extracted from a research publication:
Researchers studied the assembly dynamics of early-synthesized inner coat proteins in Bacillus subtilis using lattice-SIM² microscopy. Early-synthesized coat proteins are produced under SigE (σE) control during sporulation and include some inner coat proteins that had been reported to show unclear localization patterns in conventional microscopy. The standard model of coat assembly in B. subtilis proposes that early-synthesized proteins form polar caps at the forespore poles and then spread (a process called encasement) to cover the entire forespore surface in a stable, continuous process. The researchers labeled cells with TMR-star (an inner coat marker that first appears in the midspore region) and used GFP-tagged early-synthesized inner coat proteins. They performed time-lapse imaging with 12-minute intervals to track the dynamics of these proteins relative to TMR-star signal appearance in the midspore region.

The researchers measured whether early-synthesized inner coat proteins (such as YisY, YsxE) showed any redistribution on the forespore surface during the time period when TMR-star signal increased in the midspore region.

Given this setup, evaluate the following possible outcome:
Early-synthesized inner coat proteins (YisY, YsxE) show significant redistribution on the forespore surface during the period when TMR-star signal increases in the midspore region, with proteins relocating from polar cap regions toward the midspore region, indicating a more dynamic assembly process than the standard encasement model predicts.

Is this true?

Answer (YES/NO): NO